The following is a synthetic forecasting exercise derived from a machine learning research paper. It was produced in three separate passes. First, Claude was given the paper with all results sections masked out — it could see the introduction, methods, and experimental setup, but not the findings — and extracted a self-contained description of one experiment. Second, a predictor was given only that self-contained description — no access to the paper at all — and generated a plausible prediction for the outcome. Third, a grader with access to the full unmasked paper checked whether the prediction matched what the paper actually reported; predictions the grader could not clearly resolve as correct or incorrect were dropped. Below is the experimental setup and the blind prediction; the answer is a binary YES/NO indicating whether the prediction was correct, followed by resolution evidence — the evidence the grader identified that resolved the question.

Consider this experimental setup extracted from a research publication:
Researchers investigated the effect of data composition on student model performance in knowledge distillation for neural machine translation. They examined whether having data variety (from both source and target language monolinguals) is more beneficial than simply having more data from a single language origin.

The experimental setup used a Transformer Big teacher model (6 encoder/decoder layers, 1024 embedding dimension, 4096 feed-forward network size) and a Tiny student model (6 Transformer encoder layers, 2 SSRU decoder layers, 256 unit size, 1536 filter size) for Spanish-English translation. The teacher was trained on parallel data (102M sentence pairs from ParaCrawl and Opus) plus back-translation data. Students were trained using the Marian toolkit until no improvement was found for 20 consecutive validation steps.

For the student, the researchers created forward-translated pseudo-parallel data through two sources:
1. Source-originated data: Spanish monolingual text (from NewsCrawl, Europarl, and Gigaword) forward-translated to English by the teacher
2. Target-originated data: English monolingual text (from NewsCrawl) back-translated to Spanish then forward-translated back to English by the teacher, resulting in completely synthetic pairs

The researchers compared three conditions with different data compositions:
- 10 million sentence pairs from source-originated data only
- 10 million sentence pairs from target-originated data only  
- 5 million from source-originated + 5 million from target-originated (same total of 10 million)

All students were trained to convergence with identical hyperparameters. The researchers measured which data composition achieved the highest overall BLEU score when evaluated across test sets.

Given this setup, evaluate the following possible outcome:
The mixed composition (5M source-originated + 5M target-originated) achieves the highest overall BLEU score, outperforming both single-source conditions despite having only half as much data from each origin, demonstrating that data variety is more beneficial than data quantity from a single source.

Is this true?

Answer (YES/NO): NO